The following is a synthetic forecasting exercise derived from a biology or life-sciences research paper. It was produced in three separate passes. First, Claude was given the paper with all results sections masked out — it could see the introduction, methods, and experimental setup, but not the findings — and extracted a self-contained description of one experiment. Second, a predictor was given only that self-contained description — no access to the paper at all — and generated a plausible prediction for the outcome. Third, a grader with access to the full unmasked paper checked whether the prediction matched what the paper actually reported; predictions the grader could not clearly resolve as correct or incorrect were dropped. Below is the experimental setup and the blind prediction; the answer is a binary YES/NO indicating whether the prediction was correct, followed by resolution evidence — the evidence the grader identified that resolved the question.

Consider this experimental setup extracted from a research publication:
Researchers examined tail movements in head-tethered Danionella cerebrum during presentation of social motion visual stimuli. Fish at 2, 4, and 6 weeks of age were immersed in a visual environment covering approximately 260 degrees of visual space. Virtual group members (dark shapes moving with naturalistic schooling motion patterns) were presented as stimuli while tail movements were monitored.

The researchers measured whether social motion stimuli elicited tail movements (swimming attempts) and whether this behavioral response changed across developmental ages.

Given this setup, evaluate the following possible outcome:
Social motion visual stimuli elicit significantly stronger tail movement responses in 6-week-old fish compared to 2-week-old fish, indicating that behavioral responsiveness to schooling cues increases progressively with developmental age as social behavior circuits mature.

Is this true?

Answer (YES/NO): YES